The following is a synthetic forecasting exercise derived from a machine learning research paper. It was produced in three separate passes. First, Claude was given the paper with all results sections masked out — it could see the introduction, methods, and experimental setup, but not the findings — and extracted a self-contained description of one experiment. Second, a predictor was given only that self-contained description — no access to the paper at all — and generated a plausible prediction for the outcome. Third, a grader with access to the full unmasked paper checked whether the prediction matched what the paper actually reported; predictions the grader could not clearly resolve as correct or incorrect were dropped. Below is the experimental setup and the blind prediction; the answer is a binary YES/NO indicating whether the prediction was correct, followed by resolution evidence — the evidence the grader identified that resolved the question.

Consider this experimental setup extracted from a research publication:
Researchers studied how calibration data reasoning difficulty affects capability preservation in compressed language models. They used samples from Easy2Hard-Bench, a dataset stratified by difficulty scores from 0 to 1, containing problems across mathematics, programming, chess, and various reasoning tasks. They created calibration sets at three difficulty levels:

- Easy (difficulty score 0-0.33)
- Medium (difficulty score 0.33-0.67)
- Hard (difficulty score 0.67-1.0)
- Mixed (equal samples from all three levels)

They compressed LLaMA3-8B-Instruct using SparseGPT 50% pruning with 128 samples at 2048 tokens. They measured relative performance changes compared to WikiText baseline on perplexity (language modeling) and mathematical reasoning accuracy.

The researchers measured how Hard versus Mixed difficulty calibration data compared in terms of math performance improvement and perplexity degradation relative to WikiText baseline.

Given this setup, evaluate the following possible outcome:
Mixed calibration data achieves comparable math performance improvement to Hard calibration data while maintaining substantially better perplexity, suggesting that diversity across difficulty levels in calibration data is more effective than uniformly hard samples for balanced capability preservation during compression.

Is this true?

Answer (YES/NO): YES